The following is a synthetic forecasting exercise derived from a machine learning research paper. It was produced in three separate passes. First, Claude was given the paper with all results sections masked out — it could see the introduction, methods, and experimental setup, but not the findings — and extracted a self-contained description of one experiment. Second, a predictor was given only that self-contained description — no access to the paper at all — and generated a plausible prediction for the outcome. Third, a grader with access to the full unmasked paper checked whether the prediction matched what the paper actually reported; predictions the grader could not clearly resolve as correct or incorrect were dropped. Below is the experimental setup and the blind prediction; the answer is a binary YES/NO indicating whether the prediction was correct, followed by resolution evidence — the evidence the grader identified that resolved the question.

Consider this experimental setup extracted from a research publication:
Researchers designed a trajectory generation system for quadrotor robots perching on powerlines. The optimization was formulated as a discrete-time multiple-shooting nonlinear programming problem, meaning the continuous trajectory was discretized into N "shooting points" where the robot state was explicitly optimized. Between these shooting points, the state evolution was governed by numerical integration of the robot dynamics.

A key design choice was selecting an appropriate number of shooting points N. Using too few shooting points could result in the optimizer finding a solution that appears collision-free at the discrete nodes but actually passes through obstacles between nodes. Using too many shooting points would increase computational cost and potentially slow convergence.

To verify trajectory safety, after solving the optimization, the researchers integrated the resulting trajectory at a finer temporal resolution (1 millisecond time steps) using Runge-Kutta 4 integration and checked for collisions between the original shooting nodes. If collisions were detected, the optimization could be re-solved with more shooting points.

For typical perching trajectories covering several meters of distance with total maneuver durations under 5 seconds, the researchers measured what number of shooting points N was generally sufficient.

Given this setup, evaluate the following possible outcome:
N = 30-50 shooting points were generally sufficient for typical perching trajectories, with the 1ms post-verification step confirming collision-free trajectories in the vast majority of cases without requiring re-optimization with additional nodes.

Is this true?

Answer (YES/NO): YES